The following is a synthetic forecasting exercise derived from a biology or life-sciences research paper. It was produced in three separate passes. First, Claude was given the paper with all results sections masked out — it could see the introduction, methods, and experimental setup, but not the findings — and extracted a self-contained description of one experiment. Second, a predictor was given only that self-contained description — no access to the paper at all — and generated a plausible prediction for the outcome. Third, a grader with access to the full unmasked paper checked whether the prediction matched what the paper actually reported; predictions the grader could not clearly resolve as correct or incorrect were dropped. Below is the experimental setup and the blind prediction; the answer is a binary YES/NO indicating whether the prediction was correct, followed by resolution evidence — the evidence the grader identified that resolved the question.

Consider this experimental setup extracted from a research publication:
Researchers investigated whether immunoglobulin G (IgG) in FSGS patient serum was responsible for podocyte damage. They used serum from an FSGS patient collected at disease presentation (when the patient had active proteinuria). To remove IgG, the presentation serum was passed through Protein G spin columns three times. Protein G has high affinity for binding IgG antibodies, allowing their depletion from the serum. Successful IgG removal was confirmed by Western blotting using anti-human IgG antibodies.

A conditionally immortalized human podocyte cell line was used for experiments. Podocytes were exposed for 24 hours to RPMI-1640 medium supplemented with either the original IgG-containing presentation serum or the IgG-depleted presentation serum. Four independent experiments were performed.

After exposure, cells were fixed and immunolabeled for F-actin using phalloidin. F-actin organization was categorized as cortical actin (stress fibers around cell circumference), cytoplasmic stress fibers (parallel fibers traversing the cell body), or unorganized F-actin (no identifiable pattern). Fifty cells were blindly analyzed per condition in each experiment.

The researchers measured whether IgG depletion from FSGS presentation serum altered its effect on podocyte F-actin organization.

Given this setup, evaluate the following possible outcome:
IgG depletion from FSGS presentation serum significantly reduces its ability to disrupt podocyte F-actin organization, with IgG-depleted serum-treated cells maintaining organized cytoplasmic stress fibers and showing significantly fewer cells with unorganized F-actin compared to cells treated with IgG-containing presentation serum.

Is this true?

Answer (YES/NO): NO